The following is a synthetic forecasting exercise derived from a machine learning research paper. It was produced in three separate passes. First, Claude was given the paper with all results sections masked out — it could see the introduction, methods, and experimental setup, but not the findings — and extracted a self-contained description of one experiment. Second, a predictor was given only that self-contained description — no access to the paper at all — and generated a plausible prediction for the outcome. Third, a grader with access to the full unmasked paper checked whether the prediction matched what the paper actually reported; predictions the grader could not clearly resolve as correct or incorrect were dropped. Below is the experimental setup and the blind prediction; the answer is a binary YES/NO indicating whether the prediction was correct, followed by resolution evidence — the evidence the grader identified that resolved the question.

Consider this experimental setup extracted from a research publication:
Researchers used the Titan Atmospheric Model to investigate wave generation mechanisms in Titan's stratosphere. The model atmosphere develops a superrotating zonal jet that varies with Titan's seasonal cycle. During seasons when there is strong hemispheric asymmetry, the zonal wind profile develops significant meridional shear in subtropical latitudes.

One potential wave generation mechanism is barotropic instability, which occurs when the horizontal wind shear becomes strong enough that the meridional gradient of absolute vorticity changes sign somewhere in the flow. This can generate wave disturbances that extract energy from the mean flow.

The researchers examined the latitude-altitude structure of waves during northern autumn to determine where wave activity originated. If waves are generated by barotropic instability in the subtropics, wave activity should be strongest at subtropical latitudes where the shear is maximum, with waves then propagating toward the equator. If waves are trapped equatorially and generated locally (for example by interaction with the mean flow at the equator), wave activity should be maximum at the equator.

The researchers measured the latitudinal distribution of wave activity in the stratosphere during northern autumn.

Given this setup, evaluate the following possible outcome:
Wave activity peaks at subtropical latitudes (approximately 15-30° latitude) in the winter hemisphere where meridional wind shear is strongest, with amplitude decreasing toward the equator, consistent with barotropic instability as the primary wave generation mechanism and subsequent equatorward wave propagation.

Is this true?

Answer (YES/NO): NO